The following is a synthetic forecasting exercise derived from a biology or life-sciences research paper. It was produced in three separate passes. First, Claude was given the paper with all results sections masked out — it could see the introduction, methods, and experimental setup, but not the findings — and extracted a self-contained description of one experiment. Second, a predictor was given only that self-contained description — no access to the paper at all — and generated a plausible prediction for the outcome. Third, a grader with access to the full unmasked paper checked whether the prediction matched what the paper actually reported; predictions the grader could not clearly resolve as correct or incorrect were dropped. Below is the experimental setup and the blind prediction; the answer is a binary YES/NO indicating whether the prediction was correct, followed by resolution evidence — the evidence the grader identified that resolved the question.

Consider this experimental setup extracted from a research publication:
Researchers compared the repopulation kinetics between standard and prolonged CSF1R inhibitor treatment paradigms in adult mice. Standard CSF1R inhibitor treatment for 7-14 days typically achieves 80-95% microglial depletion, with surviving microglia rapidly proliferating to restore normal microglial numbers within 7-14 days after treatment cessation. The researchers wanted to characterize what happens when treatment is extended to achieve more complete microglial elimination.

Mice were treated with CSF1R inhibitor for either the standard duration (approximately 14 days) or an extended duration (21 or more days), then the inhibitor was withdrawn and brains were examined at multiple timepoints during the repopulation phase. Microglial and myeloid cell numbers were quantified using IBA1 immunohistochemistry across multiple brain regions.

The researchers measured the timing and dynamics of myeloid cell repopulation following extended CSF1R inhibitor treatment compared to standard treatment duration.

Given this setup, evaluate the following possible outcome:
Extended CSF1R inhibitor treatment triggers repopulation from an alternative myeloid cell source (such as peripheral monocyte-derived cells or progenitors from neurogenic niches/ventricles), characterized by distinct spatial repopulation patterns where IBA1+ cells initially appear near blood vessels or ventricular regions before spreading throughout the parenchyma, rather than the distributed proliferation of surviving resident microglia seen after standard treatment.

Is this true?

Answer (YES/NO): YES